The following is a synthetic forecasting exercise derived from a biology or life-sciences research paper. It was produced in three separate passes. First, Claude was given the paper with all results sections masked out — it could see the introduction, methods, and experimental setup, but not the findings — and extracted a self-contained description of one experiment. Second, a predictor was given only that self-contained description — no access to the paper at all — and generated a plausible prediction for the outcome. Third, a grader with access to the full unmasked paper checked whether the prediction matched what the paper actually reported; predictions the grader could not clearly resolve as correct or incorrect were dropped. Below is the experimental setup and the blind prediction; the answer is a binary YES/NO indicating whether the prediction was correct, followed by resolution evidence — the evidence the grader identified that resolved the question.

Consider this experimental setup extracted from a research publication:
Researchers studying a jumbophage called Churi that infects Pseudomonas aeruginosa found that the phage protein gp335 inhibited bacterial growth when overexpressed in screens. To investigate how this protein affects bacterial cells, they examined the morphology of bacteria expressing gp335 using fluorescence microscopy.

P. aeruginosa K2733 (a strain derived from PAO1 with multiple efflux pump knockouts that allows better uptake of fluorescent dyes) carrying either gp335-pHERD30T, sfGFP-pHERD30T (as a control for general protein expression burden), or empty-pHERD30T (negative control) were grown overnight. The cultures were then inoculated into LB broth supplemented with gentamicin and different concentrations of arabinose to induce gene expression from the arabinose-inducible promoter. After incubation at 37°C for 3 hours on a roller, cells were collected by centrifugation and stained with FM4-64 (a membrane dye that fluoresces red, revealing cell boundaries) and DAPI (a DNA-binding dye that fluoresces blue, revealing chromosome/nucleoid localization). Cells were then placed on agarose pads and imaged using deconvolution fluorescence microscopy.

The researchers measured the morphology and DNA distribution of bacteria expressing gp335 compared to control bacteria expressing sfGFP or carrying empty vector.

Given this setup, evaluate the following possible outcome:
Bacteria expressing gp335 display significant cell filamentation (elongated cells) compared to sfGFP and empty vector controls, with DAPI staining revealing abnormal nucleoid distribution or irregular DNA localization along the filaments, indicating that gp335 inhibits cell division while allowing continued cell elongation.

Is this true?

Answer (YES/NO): NO